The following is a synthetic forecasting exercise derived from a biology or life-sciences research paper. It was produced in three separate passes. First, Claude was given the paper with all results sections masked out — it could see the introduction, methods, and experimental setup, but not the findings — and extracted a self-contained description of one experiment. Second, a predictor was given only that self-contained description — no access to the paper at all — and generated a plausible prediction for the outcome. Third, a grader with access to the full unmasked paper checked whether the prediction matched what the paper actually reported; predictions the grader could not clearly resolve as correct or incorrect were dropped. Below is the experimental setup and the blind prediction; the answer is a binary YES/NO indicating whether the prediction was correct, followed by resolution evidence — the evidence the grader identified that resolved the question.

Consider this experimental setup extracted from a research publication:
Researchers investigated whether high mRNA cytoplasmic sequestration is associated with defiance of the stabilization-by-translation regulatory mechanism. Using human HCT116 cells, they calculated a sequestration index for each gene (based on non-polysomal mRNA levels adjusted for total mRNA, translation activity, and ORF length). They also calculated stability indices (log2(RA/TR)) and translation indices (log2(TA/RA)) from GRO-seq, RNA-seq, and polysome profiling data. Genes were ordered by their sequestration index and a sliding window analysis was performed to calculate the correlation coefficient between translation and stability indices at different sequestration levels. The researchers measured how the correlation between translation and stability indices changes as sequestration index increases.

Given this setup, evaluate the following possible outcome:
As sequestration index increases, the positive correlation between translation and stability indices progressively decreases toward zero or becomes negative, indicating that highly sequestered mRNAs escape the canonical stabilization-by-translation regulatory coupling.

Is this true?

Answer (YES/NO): YES